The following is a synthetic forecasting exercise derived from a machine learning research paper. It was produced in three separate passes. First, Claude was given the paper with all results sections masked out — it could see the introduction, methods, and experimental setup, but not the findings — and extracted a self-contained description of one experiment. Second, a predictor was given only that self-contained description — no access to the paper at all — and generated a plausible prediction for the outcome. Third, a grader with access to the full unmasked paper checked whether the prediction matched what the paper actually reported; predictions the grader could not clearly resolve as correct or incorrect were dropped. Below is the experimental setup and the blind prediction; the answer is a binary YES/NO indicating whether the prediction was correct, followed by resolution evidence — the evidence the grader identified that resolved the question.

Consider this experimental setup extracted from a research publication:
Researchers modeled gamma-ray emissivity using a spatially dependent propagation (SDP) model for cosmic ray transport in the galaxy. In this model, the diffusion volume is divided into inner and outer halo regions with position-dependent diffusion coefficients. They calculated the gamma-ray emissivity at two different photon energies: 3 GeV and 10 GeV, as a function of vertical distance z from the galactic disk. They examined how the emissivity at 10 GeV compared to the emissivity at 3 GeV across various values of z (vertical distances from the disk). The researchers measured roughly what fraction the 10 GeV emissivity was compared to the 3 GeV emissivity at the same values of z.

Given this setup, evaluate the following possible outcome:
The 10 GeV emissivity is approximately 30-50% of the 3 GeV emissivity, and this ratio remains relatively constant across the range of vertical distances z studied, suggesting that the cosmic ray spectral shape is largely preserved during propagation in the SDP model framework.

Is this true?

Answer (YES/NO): YES